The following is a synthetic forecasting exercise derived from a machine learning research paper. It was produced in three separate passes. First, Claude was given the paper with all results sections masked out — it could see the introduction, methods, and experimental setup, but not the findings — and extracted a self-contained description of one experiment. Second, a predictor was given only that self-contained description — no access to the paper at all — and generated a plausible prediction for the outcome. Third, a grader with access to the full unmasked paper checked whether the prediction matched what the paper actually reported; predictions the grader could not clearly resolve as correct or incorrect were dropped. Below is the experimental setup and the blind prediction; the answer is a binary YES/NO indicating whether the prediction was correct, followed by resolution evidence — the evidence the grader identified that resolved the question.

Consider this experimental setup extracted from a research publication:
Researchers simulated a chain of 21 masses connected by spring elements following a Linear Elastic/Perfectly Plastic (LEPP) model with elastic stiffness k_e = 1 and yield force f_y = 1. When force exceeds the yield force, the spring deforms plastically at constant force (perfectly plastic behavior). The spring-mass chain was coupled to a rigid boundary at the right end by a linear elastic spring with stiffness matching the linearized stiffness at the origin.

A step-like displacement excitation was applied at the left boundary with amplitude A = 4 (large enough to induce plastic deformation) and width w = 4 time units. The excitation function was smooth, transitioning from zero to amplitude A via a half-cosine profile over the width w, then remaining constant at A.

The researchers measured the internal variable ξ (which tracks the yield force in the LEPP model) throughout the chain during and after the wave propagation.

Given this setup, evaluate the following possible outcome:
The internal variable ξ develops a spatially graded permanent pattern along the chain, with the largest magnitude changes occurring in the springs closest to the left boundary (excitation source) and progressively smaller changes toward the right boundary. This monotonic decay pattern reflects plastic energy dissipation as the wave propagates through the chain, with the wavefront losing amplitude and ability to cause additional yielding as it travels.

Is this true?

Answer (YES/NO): NO